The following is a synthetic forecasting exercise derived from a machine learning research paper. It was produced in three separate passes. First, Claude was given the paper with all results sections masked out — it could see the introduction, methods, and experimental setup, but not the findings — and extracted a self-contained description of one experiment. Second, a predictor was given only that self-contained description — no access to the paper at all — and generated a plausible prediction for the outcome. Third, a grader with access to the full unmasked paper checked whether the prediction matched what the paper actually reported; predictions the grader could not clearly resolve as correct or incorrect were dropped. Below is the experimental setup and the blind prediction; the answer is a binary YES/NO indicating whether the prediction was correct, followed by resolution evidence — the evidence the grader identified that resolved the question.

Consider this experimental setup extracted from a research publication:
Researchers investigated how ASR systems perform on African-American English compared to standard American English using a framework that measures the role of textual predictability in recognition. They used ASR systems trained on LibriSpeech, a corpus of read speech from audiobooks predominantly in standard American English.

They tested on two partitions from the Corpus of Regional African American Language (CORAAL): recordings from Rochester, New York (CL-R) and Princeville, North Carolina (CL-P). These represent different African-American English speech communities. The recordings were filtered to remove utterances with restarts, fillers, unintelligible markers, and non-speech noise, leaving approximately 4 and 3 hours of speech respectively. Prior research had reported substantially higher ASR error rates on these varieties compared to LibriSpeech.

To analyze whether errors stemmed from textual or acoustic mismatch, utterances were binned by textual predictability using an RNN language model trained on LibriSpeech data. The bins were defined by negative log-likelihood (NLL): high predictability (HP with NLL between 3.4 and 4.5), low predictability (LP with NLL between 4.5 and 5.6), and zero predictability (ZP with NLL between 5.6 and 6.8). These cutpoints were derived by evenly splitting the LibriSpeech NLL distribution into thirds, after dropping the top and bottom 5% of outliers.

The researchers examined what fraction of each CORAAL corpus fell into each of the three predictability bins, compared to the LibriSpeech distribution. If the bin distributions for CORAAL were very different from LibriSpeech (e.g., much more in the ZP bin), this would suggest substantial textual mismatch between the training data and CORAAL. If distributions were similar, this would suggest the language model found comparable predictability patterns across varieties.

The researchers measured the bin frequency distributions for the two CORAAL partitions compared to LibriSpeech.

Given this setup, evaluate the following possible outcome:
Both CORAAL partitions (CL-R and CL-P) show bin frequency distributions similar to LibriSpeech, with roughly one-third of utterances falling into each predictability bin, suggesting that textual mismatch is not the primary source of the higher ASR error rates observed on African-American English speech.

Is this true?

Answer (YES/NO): NO